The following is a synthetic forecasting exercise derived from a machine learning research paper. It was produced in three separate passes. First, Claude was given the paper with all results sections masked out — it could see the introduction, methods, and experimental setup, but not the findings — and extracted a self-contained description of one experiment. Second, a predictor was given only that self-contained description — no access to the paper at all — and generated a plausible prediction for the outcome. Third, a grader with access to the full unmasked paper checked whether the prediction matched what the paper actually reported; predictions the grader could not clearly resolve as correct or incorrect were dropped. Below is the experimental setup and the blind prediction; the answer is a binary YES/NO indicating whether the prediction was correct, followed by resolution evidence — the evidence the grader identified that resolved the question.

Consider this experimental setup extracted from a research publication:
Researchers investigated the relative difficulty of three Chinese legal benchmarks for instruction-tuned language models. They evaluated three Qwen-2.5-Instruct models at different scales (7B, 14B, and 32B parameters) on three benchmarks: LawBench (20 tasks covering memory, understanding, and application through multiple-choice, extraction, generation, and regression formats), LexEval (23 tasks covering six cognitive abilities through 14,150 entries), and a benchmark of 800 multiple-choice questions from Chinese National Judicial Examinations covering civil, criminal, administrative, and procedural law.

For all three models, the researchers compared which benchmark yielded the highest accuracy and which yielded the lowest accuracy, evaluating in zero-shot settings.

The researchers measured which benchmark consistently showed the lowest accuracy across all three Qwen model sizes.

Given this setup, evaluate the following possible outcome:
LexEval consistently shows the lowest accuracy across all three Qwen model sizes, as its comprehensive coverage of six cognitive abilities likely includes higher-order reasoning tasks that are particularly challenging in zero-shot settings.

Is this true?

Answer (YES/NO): NO